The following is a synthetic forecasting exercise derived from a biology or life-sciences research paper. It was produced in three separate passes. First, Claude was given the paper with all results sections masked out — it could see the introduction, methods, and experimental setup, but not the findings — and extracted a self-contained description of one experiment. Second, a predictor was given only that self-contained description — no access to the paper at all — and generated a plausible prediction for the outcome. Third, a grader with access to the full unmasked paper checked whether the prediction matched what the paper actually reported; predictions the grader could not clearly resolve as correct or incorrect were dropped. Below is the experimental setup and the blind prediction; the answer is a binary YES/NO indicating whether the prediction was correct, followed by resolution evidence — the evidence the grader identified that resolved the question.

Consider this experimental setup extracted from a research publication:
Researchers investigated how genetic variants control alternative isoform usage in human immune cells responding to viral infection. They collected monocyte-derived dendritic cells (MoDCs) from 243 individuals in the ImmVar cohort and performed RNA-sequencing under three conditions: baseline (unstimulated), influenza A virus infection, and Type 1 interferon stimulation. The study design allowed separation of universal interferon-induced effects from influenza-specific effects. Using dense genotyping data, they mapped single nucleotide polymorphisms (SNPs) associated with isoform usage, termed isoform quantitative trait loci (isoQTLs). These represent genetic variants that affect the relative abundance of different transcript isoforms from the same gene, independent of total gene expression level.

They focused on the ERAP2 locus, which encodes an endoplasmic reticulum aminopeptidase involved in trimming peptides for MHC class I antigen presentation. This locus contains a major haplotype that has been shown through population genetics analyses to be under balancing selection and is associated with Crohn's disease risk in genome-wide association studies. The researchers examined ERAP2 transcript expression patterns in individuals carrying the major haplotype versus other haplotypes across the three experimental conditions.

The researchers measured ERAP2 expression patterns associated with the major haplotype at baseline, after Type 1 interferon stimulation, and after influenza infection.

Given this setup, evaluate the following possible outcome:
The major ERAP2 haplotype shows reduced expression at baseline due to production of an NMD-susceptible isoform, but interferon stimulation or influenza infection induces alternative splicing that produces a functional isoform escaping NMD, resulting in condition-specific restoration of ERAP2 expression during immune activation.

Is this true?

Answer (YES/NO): NO